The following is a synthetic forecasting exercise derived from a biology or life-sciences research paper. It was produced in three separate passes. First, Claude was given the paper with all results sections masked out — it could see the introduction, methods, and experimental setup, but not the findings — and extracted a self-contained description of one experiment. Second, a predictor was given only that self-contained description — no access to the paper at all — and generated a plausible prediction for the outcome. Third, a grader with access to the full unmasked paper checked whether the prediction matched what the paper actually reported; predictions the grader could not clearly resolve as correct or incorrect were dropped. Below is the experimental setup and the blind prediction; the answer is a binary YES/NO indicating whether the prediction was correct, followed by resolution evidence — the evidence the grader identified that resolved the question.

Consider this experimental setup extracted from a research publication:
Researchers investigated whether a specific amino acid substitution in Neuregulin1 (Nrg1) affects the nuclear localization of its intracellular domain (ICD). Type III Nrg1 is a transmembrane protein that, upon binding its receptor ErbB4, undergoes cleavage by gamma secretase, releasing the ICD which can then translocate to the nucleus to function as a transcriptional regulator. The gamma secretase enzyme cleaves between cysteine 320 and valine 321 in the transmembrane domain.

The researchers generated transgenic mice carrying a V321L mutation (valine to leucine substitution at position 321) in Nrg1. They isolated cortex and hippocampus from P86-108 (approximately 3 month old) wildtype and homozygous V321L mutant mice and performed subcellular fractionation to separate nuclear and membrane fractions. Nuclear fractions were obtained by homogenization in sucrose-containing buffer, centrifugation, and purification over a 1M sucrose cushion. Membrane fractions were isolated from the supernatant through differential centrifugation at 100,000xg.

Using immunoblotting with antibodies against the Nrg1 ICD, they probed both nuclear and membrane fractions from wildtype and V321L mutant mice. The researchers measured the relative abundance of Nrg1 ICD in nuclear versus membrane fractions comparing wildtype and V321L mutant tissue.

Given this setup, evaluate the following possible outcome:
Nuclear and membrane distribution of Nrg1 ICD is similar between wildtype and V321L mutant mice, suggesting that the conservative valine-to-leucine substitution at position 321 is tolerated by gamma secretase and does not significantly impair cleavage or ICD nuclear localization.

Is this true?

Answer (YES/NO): NO